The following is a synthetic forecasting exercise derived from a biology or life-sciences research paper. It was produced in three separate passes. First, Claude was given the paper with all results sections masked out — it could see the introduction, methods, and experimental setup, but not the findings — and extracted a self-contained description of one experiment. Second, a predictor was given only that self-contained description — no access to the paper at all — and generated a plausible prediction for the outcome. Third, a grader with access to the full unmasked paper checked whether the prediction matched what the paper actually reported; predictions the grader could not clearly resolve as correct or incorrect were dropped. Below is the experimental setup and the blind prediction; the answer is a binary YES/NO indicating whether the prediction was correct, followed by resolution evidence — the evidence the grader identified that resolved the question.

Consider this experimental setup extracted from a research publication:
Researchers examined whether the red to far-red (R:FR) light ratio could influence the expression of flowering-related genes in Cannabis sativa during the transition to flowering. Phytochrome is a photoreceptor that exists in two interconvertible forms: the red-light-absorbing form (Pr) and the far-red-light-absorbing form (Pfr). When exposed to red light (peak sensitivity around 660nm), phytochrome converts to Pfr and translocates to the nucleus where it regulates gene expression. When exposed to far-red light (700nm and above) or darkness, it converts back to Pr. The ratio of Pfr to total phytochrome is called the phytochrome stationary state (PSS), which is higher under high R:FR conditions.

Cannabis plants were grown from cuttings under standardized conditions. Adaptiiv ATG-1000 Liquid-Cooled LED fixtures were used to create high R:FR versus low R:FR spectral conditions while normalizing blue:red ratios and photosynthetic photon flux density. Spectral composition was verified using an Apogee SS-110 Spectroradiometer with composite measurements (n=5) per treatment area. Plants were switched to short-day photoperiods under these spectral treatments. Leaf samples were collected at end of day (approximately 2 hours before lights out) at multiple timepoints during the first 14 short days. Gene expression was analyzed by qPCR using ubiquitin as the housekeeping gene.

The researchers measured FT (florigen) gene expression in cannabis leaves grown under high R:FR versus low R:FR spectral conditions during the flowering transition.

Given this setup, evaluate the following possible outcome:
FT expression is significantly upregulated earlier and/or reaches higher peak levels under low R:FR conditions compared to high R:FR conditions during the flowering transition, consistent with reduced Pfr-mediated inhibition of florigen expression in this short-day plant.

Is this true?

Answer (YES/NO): YES